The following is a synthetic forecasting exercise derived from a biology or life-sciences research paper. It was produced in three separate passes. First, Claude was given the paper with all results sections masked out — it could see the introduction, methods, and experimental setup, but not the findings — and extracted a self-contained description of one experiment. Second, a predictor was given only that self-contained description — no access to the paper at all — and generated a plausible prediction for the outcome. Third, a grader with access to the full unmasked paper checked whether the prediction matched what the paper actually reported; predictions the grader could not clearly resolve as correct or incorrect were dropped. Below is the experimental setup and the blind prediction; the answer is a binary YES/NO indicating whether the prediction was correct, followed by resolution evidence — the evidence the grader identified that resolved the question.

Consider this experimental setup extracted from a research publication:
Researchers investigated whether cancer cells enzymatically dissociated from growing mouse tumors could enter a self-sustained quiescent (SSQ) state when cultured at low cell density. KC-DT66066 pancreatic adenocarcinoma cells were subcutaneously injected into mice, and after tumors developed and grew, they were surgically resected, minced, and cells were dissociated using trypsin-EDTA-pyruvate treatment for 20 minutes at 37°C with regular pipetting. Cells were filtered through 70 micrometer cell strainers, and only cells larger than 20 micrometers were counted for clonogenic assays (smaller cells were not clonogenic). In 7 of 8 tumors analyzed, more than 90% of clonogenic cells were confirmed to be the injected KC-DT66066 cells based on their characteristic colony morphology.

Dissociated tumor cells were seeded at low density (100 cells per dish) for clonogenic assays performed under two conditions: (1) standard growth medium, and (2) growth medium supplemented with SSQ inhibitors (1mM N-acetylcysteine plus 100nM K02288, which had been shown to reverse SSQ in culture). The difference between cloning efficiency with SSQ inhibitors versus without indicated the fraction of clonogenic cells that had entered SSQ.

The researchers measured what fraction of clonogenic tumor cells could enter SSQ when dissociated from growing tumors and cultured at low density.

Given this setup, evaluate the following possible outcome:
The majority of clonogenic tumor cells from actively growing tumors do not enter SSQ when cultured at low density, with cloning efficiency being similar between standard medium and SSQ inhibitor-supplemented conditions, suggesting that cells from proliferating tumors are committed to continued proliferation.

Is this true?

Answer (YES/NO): NO